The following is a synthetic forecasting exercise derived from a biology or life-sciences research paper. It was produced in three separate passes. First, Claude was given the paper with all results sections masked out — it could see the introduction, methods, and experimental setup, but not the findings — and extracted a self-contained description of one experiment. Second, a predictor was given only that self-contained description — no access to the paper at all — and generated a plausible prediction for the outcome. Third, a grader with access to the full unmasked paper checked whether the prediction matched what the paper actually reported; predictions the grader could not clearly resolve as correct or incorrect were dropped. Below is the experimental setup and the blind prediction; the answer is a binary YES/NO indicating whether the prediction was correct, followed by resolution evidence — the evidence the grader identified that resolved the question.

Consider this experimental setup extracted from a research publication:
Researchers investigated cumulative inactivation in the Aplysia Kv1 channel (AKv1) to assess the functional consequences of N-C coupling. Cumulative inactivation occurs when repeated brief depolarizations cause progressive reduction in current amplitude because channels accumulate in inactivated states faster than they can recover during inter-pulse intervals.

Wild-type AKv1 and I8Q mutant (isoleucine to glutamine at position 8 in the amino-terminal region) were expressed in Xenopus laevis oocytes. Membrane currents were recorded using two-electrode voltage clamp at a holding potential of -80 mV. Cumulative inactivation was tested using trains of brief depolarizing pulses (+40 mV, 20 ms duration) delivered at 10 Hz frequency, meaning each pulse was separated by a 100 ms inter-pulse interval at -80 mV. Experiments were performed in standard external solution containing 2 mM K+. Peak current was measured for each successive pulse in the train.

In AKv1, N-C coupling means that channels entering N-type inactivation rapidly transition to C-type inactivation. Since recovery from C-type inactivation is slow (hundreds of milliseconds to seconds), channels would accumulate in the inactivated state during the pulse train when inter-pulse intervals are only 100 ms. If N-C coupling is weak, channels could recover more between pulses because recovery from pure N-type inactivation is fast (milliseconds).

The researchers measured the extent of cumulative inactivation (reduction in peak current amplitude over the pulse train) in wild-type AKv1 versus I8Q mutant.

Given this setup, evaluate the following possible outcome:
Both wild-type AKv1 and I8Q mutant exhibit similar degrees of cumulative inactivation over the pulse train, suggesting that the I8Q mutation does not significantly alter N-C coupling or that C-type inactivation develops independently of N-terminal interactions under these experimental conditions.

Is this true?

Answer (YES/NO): NO